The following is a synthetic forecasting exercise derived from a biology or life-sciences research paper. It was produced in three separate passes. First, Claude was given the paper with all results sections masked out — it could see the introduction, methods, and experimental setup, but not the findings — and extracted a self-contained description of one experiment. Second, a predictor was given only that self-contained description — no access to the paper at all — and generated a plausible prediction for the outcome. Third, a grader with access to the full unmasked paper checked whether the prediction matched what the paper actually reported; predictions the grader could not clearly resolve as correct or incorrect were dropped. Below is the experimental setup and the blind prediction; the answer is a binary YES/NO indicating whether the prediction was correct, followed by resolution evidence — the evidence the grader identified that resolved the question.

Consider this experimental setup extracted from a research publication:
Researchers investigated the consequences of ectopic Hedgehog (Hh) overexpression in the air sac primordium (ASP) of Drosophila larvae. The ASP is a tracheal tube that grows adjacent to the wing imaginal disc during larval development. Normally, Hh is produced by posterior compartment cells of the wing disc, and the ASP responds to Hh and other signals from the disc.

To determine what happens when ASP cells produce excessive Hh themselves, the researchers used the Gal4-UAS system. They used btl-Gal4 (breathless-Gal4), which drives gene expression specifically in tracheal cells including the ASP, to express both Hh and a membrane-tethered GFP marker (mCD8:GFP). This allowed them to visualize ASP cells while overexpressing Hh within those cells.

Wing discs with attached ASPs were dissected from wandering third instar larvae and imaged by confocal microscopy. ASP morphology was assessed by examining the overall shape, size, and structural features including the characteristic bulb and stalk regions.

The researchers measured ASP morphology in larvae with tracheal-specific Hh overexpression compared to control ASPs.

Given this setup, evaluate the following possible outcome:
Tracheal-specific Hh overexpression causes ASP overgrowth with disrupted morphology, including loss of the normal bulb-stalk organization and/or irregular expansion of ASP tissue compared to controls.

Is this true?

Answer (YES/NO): NO